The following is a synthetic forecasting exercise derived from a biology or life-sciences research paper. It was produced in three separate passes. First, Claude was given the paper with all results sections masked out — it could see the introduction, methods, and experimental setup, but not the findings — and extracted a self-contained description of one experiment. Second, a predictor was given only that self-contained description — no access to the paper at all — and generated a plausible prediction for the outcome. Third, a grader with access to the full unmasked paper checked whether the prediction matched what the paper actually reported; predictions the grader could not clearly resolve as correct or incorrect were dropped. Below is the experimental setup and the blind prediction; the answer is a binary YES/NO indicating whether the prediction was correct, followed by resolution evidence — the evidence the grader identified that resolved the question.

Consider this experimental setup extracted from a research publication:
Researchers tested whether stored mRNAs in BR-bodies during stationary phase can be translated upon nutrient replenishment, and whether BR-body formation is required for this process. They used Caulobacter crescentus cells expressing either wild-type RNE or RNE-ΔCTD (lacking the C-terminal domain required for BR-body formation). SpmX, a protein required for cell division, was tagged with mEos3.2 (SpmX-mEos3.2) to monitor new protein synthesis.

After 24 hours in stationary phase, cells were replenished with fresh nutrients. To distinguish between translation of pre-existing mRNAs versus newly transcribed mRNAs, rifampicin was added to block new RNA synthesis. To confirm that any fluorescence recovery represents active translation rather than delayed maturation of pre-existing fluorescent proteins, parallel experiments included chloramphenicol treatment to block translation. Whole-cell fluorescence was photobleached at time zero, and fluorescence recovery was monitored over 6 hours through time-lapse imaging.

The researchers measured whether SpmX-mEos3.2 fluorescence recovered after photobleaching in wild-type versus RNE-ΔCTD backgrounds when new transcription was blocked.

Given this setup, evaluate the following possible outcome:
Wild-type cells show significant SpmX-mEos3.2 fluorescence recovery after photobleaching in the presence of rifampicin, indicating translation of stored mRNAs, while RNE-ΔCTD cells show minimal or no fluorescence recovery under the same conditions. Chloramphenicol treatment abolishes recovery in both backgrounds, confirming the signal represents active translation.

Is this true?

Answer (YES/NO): YES